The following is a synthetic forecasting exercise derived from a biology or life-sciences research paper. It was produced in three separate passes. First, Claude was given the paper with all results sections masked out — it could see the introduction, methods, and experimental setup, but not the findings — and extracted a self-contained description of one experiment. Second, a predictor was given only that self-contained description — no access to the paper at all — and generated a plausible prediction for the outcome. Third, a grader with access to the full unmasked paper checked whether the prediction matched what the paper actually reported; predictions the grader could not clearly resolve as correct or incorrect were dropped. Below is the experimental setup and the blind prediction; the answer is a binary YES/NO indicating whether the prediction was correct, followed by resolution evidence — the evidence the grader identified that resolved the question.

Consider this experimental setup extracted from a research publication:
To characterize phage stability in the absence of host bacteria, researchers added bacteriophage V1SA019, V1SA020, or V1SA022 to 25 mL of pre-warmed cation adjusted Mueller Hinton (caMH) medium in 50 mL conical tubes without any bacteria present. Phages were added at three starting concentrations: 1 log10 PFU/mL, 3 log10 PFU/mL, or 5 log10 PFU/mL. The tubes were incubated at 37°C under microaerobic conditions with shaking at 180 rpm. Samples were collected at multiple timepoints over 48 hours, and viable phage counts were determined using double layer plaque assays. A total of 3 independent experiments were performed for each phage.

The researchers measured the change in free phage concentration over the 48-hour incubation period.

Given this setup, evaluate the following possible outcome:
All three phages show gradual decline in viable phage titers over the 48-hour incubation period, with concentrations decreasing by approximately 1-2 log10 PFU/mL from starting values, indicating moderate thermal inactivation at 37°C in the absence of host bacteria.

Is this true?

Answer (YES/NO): NO